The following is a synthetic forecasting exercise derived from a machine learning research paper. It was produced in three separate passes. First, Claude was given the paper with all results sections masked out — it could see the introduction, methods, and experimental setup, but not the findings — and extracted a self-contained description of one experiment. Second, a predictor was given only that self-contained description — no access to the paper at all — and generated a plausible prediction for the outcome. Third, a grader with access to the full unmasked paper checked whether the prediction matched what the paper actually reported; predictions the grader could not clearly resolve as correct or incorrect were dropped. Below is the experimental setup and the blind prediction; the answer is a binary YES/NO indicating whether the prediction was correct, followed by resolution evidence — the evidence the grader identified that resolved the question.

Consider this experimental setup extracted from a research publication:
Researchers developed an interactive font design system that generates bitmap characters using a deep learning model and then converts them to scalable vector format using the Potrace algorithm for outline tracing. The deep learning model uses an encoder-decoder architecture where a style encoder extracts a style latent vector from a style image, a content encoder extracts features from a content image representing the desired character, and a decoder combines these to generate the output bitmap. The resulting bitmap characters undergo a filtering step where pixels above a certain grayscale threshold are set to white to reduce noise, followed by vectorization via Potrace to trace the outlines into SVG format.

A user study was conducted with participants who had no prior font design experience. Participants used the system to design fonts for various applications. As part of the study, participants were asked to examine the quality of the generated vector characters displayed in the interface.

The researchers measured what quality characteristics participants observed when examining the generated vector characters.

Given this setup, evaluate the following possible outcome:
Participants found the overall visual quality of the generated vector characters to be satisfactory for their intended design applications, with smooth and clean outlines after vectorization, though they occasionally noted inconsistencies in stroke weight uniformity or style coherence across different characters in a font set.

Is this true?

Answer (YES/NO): NO